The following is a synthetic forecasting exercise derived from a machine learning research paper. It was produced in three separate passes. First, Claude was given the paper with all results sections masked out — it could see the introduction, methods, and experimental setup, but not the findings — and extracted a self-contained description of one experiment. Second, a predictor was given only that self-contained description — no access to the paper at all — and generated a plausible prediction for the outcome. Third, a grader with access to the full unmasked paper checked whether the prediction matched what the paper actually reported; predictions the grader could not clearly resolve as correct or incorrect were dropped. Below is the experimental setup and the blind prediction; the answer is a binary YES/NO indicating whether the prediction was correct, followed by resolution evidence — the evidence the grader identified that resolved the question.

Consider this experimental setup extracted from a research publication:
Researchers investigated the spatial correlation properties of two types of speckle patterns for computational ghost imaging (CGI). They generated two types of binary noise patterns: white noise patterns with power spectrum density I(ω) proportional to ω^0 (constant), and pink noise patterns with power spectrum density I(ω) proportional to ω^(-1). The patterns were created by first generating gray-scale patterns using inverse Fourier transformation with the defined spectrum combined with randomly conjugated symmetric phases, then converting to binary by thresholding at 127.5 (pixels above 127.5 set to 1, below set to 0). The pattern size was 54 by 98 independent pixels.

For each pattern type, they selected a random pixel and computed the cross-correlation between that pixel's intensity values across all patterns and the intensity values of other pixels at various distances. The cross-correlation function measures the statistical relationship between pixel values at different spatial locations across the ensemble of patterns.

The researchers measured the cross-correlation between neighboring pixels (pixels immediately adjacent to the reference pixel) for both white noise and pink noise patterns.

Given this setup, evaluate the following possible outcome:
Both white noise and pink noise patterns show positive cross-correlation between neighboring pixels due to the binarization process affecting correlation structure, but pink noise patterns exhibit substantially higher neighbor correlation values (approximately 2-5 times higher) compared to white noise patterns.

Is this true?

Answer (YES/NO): NO